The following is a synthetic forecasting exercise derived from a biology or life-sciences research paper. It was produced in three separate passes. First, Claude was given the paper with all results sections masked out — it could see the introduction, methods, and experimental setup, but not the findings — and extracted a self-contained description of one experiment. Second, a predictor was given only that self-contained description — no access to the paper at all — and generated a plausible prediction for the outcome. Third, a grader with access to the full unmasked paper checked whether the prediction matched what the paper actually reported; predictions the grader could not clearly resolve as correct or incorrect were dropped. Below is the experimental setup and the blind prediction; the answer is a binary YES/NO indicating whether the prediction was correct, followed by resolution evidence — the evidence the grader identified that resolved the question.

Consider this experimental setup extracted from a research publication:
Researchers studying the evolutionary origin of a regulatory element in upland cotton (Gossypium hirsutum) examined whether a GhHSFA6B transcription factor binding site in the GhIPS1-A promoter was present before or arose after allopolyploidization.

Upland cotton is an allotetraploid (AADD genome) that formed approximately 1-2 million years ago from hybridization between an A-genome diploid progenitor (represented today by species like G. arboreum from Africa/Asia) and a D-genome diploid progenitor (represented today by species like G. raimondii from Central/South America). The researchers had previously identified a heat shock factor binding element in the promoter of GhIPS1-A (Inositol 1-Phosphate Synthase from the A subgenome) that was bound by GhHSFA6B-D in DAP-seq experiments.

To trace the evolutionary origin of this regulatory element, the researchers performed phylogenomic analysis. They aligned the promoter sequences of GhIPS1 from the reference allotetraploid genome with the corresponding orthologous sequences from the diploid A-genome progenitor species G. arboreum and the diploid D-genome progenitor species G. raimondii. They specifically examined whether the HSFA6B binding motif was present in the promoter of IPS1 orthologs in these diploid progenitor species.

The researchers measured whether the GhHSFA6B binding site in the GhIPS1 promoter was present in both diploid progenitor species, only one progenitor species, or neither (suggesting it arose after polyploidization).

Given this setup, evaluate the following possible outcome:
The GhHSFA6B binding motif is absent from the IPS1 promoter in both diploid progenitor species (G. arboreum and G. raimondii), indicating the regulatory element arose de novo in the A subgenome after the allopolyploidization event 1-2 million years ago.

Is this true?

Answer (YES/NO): NO